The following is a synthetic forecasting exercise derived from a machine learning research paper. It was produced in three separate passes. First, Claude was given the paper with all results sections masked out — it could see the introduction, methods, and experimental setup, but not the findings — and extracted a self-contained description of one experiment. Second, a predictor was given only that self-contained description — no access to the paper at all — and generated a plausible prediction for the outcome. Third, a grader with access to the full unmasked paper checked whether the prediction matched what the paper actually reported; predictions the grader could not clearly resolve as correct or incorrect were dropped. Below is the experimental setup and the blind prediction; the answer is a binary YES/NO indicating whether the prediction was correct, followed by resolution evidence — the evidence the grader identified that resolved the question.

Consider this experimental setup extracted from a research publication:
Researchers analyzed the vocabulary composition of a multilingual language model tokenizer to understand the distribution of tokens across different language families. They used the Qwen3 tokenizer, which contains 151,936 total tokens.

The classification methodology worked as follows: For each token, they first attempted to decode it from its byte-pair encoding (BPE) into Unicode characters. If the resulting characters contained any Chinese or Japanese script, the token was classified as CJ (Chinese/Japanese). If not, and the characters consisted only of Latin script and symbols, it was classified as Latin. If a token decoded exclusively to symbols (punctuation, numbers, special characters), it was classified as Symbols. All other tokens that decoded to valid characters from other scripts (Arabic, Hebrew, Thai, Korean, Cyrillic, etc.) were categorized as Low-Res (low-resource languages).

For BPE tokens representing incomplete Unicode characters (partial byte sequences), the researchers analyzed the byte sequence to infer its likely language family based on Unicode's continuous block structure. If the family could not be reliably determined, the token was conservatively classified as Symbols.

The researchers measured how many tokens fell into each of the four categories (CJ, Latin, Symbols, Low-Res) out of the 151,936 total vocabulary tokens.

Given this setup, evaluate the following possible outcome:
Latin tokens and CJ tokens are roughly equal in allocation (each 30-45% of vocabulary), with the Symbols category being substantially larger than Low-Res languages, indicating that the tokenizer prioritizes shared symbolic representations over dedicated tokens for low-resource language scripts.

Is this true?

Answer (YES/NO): NO